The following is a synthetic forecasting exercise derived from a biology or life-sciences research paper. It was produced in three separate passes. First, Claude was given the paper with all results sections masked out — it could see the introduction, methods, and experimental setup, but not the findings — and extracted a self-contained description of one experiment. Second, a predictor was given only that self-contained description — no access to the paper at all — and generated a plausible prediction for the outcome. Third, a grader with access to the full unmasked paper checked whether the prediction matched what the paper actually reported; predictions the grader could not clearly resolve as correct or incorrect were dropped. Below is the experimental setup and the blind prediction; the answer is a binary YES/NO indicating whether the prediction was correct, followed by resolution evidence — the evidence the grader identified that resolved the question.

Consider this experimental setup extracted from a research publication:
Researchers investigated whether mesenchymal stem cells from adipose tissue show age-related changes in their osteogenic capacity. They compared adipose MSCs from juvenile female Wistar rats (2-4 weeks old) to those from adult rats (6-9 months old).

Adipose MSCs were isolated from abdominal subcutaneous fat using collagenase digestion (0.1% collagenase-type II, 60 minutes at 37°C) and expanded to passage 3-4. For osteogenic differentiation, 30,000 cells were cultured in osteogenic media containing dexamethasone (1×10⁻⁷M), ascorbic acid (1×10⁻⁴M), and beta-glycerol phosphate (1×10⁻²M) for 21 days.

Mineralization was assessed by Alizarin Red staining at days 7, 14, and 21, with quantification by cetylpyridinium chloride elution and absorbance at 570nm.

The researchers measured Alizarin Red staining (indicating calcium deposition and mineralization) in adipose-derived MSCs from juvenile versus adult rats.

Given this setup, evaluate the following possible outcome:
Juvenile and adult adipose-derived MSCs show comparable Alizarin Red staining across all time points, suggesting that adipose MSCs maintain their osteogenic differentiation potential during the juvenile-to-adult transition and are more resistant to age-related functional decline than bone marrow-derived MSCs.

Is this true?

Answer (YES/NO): NO